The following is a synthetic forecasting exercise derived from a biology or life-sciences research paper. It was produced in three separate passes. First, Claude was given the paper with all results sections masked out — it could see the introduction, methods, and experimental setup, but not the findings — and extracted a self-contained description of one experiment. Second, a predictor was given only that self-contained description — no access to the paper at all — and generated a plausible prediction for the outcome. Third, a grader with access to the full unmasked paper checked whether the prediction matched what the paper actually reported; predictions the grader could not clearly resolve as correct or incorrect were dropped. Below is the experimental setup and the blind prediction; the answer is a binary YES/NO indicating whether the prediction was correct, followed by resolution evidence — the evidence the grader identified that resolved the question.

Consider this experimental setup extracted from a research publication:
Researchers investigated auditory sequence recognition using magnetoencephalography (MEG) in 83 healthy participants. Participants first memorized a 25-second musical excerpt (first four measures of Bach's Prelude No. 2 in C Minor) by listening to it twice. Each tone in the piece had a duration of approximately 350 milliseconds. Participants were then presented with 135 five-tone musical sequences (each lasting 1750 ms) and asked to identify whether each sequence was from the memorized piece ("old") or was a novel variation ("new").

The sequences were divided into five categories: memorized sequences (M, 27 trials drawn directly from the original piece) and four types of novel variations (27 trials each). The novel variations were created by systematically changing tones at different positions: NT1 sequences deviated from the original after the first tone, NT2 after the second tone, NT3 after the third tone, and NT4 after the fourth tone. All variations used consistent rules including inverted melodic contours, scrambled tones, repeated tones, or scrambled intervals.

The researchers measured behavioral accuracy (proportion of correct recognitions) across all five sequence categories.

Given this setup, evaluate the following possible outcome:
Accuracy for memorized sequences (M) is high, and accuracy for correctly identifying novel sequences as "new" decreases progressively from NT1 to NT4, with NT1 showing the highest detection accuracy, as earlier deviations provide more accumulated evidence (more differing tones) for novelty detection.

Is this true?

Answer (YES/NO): NO